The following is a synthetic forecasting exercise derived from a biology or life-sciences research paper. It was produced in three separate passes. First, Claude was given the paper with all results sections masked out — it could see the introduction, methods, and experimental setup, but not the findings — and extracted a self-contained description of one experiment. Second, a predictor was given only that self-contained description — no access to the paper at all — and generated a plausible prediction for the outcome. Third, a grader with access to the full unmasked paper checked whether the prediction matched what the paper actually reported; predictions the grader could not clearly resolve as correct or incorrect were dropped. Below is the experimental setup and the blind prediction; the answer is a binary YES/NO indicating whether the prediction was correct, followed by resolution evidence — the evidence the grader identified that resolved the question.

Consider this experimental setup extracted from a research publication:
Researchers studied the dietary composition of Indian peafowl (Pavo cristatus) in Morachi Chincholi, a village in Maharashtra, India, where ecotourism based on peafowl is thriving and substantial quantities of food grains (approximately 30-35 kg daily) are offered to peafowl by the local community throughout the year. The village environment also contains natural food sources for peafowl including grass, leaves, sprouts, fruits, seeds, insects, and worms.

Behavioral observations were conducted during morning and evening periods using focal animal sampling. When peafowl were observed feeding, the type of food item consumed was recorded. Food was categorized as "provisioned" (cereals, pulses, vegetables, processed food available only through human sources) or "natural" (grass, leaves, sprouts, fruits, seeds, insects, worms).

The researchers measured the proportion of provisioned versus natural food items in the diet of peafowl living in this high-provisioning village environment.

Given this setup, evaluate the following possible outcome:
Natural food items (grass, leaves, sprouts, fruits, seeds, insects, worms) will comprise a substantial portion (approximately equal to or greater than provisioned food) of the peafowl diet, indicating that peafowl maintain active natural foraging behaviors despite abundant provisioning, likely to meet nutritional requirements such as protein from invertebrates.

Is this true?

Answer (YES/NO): NO